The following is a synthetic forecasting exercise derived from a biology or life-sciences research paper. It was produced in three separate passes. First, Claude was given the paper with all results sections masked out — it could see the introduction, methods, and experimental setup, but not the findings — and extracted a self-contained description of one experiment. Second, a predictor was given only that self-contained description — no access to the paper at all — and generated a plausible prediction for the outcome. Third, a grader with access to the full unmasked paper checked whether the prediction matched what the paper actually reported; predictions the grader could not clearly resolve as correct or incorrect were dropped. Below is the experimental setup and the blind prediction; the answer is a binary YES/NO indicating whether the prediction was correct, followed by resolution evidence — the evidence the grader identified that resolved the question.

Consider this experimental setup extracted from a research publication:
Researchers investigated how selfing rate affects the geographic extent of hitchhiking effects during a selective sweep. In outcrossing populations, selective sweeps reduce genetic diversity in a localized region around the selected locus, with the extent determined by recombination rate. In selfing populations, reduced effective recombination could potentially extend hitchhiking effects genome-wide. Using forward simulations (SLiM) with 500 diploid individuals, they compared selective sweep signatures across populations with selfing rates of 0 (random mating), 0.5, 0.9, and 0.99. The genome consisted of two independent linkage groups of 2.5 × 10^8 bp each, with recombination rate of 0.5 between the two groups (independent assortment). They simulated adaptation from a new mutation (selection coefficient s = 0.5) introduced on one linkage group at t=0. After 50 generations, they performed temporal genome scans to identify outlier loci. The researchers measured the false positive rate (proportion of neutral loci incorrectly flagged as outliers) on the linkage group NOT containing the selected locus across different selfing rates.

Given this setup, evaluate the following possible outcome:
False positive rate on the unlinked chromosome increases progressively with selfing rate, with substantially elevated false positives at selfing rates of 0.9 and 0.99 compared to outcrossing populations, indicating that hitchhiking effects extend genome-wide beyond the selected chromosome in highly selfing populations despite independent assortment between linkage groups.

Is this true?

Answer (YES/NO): NO